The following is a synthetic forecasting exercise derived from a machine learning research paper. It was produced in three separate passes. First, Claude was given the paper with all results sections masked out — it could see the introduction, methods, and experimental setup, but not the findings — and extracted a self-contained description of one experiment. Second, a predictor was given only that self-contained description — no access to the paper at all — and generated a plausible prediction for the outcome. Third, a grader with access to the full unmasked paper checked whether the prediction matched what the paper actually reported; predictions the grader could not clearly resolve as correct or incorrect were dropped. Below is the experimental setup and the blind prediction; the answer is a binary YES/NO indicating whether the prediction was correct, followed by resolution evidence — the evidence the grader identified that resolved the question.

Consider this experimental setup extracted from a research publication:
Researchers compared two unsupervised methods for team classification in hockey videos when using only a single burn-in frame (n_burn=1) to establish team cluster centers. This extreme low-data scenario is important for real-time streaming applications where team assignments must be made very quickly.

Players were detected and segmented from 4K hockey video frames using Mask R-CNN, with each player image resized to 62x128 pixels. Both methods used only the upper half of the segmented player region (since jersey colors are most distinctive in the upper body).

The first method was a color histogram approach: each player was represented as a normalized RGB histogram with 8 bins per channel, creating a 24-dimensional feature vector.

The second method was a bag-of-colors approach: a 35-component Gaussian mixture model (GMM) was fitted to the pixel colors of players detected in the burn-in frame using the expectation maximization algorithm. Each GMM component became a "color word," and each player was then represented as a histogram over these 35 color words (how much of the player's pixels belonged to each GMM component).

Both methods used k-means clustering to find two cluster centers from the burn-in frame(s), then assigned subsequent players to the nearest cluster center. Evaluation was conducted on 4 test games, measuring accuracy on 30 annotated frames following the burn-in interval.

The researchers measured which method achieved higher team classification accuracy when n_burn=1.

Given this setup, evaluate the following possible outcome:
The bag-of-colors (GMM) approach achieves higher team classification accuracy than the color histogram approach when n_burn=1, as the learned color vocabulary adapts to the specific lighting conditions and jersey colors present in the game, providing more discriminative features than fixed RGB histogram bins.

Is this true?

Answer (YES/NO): NO